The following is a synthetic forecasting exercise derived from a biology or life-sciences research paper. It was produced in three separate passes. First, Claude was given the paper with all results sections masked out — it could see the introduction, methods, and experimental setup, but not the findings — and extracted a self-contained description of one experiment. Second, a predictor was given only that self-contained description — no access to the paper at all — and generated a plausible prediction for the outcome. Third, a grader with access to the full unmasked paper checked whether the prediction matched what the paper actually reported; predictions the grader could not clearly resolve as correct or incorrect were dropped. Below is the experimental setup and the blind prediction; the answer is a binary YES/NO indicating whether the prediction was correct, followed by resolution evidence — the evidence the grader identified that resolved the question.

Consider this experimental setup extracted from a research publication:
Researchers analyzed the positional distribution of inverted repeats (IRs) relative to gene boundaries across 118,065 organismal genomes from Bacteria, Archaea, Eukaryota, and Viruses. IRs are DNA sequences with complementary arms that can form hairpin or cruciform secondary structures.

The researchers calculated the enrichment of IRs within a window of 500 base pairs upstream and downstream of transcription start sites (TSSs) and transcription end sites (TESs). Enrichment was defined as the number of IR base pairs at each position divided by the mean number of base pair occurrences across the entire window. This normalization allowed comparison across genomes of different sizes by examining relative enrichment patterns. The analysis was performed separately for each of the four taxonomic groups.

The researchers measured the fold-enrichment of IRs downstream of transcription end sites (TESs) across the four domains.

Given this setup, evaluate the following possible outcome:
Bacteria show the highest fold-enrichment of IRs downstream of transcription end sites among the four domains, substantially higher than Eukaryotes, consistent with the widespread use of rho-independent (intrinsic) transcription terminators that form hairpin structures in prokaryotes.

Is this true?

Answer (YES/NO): YES